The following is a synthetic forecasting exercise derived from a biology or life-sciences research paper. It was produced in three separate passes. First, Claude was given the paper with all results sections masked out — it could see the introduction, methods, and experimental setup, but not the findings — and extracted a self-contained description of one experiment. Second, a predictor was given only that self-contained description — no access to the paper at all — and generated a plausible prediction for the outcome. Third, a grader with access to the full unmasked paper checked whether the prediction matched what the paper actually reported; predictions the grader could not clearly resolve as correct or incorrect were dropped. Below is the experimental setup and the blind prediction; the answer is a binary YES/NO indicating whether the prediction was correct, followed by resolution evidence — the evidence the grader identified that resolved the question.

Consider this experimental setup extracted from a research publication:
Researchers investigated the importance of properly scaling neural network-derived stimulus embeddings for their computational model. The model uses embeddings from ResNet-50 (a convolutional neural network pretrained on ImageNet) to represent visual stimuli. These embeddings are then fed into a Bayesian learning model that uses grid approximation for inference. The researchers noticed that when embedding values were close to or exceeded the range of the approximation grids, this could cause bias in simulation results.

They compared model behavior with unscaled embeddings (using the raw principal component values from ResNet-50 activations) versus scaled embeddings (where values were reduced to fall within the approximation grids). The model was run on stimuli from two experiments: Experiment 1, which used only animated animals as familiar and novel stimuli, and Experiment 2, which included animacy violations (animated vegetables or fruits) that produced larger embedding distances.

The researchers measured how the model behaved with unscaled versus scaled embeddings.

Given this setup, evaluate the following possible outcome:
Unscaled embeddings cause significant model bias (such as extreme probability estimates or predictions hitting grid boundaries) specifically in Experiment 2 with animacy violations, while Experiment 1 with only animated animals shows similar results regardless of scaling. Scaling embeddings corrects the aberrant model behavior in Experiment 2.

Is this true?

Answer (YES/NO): NO